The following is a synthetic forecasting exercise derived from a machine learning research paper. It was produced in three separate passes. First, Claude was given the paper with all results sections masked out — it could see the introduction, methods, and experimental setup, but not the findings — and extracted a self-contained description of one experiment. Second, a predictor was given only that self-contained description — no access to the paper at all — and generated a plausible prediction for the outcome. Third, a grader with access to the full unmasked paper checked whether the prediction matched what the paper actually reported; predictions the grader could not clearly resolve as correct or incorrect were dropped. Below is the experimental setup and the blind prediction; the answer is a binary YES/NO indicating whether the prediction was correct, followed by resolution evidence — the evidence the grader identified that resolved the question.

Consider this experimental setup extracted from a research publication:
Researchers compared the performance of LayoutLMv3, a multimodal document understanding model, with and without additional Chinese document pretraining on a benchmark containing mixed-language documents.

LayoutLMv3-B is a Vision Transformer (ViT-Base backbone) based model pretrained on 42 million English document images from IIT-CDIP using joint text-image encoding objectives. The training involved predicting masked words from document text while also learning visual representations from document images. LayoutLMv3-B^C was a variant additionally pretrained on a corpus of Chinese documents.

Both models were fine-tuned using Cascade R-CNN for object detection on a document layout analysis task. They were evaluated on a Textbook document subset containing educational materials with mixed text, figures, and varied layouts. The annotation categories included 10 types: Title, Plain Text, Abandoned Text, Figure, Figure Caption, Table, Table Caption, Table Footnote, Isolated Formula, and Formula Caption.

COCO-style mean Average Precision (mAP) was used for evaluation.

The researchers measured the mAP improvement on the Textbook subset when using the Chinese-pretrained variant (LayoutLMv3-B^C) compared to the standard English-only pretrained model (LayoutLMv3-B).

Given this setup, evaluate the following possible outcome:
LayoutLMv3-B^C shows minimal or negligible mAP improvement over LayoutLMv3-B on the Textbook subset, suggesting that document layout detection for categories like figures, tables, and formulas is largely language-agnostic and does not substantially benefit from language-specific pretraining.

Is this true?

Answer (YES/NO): NO